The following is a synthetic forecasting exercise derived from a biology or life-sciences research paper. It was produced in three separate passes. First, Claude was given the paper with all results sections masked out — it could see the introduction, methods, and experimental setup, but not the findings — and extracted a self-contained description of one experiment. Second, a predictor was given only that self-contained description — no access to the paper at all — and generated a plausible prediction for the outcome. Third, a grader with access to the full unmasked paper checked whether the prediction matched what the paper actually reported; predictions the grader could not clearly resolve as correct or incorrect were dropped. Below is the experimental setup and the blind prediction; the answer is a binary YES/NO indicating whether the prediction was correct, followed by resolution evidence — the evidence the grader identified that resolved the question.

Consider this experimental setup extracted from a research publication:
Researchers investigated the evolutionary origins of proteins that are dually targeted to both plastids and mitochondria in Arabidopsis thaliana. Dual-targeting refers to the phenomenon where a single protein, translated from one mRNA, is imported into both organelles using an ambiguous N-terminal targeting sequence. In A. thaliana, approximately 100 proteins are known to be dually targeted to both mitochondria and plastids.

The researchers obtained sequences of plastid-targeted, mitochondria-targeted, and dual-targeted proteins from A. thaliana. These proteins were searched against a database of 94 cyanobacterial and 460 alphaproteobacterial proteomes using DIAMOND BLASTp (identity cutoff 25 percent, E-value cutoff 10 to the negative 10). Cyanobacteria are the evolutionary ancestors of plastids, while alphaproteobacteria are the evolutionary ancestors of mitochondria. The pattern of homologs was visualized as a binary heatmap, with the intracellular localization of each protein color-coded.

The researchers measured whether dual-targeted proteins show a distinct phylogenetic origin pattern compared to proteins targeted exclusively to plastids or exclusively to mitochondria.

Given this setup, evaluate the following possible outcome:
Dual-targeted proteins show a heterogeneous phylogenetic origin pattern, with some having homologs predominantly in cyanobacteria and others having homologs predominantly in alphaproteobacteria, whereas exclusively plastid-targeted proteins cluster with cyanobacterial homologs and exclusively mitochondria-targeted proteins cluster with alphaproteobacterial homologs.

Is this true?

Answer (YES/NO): YES